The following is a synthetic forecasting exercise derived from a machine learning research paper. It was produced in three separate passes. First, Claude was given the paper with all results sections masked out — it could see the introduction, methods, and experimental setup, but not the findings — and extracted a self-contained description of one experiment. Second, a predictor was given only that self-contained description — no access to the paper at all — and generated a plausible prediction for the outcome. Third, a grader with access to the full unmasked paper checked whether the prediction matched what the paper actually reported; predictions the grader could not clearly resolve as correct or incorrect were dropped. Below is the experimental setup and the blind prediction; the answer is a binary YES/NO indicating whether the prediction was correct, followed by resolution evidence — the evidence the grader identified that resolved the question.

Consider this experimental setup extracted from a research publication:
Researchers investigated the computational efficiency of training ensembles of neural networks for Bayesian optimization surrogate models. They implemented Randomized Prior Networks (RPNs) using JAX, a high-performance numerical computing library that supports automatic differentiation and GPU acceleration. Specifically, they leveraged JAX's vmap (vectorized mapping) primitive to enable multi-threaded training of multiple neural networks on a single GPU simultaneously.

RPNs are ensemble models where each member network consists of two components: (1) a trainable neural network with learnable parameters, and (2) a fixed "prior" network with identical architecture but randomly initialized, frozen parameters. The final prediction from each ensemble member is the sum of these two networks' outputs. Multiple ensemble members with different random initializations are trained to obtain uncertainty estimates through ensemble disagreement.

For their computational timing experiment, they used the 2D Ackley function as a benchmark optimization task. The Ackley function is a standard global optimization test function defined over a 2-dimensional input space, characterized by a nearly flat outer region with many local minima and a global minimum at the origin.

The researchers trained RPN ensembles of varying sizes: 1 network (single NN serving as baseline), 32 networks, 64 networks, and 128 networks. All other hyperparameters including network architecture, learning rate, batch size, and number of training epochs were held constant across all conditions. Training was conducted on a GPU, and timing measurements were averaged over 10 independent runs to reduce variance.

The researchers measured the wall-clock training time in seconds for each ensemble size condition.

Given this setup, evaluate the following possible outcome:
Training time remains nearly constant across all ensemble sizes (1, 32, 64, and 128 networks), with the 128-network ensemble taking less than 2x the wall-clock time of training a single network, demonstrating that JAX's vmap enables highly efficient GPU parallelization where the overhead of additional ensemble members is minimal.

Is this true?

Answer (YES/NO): YES